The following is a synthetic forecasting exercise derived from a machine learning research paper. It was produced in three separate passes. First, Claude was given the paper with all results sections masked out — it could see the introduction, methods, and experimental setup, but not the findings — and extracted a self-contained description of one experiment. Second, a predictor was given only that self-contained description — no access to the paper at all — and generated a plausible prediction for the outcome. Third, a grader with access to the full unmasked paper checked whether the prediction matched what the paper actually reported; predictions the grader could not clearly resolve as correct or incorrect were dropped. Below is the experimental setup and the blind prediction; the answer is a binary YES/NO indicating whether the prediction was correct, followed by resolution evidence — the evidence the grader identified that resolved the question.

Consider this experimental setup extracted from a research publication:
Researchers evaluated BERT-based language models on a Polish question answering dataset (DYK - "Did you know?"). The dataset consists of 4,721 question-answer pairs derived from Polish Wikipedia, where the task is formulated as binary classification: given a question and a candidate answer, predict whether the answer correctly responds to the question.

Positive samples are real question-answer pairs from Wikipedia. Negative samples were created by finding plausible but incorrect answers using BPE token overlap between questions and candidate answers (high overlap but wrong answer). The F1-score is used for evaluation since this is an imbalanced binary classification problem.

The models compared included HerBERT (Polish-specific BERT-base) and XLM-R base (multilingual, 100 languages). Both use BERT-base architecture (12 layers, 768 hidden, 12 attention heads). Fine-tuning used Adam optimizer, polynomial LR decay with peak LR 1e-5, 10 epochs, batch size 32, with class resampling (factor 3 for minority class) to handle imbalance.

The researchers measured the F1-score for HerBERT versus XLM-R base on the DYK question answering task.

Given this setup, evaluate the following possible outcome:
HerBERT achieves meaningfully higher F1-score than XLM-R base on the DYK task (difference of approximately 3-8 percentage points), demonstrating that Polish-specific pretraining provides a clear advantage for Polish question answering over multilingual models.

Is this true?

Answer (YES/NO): NO